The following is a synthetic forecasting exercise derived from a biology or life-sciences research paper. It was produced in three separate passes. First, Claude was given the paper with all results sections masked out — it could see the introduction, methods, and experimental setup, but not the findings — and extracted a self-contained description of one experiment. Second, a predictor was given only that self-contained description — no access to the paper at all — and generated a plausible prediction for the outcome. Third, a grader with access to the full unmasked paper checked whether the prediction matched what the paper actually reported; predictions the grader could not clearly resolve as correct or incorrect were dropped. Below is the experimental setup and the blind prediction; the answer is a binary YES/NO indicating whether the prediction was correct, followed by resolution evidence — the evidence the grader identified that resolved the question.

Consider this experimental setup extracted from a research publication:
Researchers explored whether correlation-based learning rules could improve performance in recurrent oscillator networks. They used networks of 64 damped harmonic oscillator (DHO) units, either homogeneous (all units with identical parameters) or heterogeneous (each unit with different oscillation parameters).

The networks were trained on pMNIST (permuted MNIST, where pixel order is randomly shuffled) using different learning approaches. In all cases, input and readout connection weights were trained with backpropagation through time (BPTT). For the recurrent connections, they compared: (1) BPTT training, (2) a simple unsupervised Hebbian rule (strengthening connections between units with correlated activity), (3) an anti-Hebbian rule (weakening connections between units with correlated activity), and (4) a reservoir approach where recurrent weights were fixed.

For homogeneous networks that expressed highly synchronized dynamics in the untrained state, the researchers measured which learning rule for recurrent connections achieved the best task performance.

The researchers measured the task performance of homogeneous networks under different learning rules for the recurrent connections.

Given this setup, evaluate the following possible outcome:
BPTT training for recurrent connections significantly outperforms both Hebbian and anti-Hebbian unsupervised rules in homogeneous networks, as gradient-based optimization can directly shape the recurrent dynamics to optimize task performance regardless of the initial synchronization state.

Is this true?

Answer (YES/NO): NO